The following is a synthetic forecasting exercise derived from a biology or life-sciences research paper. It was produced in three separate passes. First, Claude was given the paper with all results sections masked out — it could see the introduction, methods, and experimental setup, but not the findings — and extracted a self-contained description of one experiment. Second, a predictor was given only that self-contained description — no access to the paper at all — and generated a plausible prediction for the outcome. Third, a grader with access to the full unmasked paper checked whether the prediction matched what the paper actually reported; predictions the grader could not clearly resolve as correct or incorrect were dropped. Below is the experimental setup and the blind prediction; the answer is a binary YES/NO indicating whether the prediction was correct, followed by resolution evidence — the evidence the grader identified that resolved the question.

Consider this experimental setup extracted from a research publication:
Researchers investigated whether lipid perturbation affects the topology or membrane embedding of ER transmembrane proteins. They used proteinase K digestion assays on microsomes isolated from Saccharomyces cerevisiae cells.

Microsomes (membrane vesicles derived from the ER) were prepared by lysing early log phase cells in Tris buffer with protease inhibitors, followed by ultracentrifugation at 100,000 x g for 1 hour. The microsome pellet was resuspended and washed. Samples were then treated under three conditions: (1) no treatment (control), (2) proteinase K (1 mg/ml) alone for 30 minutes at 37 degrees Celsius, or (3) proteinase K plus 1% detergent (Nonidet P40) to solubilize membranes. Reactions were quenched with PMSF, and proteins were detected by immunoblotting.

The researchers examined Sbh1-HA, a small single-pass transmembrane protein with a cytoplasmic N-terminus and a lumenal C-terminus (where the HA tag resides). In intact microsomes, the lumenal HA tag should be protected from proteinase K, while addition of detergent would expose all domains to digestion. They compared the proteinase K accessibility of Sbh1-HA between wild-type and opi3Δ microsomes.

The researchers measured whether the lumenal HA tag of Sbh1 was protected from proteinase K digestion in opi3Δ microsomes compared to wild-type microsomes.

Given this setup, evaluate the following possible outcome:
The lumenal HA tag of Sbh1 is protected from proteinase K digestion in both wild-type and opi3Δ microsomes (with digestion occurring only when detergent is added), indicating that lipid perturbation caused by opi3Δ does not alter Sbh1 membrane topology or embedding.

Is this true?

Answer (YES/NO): YES